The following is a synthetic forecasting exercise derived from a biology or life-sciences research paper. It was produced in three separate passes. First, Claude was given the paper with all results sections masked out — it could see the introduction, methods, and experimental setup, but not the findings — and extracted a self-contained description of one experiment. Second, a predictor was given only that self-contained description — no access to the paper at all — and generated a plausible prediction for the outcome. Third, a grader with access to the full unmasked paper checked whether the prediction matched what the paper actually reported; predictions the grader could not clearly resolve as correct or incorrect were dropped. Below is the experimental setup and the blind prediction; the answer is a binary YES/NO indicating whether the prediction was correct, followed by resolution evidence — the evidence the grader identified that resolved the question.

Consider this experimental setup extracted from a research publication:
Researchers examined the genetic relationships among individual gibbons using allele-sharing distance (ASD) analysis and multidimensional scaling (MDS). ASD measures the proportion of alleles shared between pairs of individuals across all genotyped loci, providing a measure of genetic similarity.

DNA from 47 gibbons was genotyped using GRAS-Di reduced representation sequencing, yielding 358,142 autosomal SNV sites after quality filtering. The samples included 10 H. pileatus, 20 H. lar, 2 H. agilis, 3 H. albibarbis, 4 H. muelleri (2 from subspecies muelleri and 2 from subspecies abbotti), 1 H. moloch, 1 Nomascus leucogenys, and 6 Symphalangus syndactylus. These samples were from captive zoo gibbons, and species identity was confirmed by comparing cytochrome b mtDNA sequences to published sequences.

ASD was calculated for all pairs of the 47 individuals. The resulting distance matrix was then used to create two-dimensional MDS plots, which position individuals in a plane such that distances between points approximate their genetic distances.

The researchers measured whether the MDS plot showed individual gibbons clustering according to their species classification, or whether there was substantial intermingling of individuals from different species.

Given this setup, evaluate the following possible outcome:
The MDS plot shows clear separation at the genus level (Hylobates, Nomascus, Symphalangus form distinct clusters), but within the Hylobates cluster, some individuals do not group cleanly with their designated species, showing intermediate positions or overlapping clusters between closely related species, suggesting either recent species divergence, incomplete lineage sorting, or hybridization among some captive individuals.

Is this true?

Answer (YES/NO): NO